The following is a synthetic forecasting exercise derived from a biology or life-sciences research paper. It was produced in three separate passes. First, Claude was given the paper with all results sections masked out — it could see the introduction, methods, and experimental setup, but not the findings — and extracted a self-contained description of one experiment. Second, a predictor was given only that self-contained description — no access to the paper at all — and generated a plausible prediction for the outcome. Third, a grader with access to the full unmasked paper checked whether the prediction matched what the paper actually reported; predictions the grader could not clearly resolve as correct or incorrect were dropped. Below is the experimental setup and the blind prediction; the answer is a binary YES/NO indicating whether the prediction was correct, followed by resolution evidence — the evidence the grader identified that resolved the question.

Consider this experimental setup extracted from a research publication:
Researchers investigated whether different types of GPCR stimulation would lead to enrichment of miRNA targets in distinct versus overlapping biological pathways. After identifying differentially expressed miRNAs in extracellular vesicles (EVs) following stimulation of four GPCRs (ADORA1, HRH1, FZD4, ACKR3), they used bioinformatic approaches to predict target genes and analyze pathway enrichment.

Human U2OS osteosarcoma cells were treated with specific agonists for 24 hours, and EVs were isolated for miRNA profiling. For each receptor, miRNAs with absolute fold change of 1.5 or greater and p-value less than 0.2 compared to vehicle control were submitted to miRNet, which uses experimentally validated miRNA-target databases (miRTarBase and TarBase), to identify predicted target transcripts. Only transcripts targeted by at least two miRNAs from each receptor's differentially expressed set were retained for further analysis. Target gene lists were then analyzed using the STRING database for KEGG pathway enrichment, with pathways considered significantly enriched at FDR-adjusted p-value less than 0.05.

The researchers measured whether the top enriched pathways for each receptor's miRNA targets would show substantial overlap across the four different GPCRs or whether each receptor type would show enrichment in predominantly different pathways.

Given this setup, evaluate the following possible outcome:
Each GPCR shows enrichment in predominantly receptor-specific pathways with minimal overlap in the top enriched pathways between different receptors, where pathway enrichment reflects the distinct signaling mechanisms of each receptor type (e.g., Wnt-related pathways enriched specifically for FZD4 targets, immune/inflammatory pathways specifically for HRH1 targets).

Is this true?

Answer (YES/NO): NO